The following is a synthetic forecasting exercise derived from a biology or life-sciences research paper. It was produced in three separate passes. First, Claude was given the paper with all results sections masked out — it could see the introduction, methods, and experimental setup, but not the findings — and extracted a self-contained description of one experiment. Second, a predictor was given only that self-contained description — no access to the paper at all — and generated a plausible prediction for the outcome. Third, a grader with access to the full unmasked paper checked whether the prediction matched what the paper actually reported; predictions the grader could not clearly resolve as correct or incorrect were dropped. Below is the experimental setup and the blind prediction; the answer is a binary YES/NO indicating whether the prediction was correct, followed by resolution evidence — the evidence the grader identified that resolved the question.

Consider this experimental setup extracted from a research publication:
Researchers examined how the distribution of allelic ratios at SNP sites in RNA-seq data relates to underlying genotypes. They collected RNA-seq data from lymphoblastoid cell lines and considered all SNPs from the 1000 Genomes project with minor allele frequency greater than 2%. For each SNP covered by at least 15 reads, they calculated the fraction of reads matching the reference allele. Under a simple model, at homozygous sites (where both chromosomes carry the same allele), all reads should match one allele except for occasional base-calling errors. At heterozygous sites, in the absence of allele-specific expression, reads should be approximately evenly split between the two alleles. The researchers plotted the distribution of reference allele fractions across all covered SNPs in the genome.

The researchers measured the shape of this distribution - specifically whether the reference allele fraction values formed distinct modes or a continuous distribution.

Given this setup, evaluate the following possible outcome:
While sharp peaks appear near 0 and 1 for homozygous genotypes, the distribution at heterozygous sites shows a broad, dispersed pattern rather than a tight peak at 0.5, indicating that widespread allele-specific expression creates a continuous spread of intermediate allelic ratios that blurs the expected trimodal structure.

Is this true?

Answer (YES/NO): NO